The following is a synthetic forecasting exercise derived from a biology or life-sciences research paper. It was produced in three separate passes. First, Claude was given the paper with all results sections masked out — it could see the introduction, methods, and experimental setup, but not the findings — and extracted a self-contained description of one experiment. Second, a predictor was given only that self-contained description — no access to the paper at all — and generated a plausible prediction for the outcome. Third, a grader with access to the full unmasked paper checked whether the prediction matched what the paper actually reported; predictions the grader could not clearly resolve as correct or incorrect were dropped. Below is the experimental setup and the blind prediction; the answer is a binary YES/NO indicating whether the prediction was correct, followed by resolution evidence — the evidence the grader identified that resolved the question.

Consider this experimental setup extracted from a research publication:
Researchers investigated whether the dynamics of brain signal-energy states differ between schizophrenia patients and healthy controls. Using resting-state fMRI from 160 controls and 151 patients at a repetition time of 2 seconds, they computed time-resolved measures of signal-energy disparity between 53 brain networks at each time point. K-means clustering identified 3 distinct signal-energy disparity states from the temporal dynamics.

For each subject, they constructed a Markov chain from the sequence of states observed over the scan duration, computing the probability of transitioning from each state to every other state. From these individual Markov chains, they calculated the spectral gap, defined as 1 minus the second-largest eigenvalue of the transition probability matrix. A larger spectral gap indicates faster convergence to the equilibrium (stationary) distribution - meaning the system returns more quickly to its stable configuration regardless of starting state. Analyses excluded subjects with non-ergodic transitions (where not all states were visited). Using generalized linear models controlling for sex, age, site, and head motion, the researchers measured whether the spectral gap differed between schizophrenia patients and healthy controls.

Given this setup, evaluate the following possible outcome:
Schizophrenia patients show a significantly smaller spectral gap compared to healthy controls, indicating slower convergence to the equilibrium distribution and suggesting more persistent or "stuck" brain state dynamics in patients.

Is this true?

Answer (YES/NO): YES